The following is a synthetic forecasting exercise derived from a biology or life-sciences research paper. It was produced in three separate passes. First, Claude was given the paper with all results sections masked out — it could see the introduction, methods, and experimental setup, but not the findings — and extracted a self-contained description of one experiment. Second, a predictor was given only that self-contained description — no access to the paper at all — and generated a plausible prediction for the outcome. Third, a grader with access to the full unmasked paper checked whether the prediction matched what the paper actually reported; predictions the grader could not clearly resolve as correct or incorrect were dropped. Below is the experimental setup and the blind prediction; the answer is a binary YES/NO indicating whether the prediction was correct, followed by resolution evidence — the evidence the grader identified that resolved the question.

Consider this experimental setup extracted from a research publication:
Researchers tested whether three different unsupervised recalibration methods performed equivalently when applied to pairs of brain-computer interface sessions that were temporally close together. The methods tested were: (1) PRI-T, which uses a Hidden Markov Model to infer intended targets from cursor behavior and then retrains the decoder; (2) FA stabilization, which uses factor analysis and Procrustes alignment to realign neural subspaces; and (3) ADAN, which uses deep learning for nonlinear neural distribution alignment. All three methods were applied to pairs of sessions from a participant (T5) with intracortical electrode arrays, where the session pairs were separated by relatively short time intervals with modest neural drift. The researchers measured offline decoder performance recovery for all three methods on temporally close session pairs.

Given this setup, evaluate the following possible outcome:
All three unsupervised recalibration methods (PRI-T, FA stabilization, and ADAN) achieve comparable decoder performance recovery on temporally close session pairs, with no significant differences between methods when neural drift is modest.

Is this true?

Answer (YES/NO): YES